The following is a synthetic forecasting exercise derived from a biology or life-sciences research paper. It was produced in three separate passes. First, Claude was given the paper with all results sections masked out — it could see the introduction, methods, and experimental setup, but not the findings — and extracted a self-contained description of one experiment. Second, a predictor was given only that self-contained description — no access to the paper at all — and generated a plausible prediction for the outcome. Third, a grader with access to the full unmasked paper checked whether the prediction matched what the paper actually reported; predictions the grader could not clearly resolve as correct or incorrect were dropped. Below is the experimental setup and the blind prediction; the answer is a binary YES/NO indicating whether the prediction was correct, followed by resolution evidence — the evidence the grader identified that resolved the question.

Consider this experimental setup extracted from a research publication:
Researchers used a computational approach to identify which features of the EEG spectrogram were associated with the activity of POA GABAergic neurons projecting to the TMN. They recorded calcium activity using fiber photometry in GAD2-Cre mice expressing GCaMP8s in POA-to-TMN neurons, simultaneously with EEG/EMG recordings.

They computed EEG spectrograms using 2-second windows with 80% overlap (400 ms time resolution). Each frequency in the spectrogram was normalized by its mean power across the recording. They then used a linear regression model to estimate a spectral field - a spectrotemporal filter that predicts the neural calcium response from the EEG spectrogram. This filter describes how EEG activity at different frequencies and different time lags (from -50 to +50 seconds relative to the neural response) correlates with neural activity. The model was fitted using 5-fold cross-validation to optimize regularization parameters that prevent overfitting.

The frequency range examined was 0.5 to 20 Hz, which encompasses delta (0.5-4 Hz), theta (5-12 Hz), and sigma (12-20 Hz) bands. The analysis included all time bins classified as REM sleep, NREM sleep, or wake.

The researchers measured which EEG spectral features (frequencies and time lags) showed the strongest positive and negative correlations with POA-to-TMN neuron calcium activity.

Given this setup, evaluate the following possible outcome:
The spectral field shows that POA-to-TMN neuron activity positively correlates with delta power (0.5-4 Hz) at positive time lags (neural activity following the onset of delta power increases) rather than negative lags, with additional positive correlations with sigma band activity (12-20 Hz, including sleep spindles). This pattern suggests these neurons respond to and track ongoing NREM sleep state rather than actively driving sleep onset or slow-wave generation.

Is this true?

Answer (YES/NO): NO